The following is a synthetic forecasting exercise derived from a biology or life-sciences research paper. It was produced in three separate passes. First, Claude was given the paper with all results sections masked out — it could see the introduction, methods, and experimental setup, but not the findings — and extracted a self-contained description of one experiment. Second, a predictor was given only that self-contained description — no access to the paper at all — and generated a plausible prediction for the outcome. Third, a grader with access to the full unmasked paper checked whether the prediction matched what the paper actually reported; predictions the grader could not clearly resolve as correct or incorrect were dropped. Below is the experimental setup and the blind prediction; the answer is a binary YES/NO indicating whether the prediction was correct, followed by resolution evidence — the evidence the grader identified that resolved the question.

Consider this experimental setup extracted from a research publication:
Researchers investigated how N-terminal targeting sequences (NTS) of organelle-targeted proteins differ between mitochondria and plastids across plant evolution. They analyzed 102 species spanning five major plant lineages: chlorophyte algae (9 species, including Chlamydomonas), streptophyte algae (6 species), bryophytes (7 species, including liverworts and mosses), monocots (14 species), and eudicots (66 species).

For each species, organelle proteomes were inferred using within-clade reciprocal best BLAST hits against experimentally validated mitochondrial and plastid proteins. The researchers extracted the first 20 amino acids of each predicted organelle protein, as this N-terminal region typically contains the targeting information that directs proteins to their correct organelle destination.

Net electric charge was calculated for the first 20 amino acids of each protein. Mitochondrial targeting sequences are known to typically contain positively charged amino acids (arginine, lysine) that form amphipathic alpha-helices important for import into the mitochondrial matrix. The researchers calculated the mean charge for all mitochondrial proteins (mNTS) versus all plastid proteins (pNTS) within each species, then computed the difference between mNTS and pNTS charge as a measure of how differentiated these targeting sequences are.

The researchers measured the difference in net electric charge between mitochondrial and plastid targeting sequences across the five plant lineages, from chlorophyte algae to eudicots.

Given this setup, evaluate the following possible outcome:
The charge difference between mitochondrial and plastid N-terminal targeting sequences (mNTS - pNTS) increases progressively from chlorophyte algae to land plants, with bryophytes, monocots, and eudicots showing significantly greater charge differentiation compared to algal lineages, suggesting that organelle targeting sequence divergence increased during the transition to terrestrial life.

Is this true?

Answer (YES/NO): YES